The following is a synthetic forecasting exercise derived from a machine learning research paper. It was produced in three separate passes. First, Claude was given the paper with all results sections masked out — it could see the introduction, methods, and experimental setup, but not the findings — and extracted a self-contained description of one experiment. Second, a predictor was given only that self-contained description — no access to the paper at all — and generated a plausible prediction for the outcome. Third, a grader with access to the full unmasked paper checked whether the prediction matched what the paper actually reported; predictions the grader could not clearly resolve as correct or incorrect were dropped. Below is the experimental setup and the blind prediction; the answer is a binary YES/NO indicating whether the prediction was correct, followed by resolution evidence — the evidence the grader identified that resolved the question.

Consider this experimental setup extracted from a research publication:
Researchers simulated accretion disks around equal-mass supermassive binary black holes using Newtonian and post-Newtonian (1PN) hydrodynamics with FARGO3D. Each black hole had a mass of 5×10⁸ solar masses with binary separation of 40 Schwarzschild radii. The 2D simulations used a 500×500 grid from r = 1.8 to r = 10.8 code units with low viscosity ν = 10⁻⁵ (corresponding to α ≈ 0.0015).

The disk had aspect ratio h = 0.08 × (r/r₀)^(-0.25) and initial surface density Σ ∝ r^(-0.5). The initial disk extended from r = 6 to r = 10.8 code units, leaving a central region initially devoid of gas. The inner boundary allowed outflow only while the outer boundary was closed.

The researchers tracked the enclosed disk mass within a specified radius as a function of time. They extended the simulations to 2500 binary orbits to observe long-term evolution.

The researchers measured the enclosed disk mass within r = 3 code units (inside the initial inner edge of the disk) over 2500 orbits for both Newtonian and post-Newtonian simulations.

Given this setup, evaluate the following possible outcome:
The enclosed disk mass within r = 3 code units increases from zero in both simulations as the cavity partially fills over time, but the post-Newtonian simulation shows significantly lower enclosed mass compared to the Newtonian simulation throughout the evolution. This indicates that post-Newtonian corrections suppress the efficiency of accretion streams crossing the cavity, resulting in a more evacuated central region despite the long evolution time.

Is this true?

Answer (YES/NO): YES